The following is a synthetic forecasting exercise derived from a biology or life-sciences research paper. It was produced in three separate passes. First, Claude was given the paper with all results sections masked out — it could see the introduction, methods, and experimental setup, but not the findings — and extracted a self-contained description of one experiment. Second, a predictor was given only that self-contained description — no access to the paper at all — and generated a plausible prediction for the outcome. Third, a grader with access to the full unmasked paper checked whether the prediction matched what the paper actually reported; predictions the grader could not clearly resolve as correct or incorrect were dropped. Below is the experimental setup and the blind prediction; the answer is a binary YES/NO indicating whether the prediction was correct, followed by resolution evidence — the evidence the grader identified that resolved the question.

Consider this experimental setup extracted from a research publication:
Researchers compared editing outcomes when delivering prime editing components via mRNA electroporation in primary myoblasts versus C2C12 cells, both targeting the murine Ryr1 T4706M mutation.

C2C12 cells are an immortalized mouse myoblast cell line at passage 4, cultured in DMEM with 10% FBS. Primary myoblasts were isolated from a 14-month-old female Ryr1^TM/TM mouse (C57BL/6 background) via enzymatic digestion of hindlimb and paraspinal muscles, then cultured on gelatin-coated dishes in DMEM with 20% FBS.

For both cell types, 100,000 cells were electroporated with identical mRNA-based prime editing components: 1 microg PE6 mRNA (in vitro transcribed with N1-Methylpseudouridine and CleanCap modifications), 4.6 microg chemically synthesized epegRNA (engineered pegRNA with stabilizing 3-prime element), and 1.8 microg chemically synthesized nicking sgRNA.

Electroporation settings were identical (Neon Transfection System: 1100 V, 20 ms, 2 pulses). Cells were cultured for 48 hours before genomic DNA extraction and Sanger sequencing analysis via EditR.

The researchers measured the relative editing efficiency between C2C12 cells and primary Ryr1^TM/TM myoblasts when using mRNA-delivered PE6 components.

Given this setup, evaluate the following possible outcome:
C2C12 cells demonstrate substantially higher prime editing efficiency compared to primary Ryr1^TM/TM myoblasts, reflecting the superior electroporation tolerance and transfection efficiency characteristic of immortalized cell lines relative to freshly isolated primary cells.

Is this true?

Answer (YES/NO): YES